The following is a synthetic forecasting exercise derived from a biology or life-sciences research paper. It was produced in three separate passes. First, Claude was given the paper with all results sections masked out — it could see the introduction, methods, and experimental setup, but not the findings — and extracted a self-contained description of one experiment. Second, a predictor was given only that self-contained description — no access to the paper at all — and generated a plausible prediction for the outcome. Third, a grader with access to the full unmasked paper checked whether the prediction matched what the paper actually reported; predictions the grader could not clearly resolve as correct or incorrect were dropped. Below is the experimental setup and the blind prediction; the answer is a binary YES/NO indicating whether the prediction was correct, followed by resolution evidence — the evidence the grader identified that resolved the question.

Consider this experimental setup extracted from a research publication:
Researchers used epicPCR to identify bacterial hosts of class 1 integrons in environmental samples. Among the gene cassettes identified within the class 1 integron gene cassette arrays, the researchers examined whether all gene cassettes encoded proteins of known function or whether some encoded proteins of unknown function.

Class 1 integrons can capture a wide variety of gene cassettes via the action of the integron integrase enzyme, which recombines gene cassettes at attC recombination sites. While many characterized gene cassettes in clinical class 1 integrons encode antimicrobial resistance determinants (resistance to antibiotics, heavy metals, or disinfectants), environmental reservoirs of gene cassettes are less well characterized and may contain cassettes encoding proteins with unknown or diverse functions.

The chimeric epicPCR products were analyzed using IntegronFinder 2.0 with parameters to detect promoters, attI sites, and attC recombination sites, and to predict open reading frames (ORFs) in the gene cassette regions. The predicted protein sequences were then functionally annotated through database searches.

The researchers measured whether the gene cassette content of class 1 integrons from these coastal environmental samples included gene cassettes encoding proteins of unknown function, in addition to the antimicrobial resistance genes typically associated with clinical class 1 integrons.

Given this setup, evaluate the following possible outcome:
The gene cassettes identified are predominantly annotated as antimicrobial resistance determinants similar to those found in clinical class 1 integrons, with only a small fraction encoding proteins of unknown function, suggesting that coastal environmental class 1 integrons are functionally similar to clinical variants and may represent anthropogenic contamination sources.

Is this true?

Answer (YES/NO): YES